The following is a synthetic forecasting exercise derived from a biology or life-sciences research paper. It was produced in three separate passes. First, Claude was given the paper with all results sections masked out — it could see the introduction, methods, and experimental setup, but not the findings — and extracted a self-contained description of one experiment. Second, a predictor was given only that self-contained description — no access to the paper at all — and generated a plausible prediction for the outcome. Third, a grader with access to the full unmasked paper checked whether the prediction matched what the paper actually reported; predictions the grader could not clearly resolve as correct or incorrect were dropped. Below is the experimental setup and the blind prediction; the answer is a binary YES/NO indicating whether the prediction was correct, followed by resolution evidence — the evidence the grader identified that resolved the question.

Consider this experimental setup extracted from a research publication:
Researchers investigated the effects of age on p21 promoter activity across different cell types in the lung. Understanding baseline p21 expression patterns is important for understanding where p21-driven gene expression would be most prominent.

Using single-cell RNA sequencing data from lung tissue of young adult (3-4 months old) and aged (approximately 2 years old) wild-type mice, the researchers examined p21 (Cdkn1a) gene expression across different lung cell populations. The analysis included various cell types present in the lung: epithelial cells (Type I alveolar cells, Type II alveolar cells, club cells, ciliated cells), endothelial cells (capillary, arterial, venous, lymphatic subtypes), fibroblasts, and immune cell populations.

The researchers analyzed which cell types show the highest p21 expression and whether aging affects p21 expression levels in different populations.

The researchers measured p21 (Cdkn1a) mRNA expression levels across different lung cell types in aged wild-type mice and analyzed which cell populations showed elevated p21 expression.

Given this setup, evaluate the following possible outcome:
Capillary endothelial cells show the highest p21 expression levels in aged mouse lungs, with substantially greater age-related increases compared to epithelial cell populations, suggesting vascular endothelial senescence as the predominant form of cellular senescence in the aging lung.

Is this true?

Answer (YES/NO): NO